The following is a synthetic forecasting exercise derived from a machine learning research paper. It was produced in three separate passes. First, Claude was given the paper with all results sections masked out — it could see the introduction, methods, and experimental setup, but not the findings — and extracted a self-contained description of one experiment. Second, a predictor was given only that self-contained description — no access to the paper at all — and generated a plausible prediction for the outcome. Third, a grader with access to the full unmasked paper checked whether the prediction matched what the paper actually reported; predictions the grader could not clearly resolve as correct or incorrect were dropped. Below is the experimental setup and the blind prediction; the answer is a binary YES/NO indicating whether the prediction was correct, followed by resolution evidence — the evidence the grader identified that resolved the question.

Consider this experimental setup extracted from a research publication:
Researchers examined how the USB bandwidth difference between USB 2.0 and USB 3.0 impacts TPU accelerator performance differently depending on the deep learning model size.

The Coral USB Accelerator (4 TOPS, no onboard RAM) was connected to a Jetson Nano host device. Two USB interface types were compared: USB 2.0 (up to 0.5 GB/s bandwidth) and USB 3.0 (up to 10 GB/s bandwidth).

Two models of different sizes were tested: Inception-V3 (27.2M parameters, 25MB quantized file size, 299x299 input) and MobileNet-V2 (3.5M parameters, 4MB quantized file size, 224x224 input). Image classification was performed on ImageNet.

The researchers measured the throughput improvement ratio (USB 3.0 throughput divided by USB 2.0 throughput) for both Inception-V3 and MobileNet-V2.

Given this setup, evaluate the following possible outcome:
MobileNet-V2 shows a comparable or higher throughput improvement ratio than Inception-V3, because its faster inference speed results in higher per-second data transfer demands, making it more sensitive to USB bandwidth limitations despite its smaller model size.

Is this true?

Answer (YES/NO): NO